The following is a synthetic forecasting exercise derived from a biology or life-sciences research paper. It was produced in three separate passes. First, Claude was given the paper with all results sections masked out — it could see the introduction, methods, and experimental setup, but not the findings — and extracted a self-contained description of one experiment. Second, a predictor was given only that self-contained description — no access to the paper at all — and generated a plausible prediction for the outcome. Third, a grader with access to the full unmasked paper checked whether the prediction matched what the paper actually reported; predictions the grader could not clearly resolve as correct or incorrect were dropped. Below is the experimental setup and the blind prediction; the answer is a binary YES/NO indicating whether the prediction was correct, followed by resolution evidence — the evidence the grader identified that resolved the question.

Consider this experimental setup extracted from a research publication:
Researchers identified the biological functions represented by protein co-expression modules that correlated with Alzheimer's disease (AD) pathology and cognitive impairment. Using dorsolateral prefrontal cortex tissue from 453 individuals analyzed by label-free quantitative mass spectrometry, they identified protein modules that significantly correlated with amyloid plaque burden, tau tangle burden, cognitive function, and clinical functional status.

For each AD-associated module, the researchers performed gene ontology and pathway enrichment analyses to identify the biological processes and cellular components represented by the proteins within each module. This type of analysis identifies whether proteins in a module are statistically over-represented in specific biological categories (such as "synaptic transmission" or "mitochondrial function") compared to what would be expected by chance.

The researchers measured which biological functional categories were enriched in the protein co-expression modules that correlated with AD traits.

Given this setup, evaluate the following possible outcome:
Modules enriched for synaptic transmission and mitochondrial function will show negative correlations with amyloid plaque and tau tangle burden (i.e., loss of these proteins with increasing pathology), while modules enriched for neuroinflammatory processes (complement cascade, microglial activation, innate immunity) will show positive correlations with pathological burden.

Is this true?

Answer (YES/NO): NO